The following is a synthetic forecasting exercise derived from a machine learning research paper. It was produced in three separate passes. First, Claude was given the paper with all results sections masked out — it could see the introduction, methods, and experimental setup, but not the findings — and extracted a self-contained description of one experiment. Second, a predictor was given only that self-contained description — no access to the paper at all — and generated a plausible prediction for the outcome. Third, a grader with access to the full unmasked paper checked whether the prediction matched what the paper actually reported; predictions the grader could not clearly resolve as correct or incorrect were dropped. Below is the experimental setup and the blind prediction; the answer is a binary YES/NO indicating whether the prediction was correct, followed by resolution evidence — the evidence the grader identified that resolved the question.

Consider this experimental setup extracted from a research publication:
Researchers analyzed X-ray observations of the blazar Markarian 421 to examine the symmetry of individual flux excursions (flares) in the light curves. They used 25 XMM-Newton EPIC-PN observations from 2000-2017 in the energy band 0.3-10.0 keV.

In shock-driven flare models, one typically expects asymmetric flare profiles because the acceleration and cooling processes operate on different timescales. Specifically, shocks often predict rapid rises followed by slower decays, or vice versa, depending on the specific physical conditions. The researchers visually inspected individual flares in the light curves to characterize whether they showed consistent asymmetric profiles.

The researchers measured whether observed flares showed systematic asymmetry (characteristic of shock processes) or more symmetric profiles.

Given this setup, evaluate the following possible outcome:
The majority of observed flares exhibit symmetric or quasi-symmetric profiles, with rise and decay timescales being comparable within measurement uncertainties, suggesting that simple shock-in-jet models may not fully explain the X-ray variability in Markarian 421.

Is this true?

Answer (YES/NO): YES